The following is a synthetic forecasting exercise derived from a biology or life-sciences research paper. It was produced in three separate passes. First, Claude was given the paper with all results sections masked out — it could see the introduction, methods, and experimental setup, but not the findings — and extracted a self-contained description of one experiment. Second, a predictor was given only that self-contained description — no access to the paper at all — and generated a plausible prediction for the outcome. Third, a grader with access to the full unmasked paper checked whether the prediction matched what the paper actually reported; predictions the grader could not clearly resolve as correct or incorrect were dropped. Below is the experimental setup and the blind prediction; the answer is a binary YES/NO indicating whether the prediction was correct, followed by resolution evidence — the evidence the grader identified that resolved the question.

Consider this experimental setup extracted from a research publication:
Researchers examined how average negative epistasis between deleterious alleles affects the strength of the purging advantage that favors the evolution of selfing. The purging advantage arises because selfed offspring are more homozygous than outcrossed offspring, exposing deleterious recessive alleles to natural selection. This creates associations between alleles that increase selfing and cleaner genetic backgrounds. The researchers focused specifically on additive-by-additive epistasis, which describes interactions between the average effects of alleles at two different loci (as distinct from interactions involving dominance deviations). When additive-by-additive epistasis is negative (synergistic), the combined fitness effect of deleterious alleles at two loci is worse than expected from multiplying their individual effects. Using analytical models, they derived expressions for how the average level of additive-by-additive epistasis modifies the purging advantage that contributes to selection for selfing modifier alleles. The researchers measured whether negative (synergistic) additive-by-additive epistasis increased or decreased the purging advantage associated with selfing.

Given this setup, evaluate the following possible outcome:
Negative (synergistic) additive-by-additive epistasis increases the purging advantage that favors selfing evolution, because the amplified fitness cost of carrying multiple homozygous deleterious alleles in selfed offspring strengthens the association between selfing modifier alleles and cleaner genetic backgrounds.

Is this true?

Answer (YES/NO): NO